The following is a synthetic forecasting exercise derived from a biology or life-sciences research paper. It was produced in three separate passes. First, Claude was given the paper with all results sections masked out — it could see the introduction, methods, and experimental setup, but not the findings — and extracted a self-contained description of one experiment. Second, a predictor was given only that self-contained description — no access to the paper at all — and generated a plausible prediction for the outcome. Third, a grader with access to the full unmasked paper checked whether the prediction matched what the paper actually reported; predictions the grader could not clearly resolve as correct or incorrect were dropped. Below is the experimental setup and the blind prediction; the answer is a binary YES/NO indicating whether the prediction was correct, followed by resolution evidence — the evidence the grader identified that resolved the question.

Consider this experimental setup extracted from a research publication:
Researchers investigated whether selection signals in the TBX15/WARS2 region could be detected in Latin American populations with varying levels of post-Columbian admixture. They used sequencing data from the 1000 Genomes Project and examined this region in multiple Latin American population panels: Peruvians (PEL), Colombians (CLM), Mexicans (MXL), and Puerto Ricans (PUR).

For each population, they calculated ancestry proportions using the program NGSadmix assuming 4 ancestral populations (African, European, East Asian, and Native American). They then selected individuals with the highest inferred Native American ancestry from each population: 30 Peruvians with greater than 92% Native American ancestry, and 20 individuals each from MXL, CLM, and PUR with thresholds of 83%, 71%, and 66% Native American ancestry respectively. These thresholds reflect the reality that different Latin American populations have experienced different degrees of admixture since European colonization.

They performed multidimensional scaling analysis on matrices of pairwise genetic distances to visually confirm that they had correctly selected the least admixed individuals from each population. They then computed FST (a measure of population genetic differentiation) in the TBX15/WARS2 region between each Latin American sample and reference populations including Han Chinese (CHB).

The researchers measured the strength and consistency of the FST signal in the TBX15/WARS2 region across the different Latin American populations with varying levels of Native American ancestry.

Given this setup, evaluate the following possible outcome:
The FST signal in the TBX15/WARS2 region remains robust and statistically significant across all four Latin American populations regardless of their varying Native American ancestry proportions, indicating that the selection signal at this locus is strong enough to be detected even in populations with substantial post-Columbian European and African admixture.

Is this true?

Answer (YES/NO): NO